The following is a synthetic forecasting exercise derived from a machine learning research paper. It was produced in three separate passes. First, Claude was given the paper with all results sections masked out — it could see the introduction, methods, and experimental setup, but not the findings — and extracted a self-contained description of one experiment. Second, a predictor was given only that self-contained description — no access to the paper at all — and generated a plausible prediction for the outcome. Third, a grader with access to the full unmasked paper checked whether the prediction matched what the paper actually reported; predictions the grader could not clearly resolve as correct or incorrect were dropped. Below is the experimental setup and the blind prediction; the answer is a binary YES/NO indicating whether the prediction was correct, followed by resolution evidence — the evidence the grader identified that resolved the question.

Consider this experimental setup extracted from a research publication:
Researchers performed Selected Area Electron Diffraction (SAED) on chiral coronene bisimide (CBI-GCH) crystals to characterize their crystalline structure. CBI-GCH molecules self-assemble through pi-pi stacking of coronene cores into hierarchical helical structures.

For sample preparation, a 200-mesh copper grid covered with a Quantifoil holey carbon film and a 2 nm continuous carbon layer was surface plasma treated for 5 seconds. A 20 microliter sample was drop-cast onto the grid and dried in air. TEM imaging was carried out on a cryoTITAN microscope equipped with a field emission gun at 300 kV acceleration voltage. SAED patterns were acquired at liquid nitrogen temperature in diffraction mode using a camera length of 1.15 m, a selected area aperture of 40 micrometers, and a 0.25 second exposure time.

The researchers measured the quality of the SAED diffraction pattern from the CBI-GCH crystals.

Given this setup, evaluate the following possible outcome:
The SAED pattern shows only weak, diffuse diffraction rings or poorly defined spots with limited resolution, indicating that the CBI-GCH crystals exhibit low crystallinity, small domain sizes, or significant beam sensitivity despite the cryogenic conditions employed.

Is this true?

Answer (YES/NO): NO